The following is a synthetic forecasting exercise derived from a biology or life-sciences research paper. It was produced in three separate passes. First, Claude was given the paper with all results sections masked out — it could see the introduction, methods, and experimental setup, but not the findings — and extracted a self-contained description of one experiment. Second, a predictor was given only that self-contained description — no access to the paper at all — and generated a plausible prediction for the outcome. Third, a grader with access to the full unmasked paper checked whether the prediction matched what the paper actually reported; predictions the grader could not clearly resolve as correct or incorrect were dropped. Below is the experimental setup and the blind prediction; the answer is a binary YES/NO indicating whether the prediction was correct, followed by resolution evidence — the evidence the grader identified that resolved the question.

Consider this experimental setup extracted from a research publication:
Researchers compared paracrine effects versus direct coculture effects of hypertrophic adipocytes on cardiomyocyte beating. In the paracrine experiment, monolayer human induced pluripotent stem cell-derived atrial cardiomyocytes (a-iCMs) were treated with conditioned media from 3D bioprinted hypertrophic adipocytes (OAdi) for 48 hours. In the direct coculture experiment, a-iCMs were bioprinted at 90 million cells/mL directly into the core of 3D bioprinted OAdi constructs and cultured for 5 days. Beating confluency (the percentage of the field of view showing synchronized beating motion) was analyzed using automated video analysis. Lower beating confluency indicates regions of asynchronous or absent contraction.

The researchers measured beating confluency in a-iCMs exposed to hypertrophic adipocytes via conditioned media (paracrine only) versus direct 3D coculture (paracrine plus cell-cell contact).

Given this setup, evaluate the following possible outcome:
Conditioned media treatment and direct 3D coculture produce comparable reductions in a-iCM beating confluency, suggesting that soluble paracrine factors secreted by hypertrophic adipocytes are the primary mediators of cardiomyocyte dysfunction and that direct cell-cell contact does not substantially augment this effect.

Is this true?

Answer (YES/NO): NO